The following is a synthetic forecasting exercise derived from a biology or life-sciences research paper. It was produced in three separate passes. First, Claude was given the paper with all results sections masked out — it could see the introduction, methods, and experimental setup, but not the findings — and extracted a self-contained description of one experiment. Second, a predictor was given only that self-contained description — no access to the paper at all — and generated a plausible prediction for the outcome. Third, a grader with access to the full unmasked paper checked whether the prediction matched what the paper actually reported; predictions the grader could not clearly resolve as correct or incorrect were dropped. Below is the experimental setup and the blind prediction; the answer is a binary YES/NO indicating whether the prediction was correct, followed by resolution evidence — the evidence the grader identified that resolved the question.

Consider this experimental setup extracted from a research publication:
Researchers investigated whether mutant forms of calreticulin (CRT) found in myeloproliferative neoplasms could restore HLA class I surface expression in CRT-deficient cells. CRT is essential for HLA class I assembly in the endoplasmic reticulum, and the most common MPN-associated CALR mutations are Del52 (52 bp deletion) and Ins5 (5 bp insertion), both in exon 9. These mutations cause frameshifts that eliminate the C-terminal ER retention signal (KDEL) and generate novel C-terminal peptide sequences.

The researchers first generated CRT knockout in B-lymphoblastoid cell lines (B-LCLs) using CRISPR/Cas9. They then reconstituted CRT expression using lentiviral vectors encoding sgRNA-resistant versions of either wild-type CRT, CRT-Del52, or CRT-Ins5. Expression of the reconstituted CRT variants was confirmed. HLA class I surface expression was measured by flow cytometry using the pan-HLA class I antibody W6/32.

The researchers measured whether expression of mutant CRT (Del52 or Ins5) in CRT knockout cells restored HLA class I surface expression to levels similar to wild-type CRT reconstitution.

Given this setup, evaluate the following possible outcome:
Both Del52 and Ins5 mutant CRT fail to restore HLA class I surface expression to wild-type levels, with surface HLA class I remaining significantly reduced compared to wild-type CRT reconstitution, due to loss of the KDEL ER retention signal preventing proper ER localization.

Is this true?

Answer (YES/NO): NO